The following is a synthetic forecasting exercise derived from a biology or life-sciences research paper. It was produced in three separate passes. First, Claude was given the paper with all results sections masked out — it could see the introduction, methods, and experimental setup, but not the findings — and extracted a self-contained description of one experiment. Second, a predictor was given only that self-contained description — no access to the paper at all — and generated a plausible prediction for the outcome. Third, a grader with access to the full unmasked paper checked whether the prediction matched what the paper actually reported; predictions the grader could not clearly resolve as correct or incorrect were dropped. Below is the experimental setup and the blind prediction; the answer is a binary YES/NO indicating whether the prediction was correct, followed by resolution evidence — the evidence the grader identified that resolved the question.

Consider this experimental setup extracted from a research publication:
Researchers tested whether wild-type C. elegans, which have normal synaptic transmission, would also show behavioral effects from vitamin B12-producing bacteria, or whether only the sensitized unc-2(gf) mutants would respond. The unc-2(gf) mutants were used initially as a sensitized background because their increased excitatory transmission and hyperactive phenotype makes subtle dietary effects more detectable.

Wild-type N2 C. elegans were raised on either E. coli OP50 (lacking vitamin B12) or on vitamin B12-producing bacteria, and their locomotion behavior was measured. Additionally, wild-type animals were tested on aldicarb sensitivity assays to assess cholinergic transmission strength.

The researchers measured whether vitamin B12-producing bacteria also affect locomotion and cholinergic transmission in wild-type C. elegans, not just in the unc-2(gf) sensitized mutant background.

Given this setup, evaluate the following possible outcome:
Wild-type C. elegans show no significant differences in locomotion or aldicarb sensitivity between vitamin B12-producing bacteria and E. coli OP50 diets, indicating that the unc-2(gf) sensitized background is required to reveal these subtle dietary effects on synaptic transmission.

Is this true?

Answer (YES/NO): NO